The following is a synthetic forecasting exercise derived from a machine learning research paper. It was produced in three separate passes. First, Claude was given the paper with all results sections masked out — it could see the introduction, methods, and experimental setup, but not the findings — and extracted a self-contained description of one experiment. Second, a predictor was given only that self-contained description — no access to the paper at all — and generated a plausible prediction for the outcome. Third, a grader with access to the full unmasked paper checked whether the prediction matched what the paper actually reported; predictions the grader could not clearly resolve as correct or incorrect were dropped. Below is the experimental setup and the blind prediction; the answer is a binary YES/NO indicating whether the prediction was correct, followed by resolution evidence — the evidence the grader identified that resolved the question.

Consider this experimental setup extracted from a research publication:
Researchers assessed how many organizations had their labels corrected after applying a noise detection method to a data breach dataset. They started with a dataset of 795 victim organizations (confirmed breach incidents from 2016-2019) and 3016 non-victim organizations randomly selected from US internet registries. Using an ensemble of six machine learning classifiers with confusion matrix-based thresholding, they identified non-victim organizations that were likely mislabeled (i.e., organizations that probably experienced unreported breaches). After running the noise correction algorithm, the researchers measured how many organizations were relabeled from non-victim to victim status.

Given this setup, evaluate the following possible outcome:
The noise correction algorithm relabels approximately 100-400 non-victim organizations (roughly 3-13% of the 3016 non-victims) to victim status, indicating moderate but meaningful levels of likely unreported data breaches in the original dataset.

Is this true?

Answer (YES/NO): YES